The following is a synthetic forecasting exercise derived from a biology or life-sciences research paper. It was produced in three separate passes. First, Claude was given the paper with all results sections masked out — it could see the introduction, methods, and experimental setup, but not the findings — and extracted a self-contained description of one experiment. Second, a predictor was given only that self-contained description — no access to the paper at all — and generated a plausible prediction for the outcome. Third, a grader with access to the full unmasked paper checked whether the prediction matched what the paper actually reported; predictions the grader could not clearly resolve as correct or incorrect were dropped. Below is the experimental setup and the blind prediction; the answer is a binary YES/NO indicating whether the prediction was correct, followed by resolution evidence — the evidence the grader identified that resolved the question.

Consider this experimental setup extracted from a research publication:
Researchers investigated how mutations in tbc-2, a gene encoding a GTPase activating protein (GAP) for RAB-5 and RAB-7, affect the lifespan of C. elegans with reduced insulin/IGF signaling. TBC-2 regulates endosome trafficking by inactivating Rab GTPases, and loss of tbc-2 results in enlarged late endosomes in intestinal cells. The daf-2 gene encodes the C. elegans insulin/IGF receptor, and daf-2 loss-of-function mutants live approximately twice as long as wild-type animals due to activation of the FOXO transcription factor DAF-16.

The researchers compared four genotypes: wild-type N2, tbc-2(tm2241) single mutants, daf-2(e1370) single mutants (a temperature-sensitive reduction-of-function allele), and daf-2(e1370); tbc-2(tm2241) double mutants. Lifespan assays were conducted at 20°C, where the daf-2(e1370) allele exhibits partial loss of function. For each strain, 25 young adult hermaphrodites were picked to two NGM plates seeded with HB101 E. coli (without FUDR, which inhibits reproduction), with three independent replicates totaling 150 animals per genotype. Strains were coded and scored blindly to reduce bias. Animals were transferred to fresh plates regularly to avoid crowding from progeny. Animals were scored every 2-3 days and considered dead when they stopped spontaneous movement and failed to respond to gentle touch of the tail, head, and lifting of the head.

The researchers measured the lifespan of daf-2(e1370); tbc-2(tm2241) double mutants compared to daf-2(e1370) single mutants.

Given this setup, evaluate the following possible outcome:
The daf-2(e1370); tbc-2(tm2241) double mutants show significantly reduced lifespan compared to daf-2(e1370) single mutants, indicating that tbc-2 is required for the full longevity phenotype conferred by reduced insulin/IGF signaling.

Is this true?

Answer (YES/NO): YES